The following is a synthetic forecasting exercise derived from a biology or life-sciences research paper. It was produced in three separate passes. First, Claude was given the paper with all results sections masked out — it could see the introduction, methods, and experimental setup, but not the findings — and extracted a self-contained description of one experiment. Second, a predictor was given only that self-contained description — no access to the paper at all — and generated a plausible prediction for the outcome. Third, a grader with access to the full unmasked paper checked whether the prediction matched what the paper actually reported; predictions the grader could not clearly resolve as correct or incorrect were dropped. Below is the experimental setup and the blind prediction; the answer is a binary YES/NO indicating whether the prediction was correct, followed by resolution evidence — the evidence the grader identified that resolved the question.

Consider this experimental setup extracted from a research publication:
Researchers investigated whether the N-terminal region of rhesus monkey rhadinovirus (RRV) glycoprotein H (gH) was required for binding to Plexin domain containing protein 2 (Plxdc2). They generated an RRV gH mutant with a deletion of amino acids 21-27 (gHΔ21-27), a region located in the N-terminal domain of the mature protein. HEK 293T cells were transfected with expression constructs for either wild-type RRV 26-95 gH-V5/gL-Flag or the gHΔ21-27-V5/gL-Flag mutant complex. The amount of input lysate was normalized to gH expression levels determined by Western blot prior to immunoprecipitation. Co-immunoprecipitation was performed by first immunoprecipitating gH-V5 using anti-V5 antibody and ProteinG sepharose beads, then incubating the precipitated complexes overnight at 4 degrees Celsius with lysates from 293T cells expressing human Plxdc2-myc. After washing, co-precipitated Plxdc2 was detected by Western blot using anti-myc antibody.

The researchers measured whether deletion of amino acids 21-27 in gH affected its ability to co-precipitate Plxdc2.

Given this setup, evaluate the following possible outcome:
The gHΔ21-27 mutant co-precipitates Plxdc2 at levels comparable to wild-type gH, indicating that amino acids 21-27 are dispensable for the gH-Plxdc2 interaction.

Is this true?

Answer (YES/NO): NO